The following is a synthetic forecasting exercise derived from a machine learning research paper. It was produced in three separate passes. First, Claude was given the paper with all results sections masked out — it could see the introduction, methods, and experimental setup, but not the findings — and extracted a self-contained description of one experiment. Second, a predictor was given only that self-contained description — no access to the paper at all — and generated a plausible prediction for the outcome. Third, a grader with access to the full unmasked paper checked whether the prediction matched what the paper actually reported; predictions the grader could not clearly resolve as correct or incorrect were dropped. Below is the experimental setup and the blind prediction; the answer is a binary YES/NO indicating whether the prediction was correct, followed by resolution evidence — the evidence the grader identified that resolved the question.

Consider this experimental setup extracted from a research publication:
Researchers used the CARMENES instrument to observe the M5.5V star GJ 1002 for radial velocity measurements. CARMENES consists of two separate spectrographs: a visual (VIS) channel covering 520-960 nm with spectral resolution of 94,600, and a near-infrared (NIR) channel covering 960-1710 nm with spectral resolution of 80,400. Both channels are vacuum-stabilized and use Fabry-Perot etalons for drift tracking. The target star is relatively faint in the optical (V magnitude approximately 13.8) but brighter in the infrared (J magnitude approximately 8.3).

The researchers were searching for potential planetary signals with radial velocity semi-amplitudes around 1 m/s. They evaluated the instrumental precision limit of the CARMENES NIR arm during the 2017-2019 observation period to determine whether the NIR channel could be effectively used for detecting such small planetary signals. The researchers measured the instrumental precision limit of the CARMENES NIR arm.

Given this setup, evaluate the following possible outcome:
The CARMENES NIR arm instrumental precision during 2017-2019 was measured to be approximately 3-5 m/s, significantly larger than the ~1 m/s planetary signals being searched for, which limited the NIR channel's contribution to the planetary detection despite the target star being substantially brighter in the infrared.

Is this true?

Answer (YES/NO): YES